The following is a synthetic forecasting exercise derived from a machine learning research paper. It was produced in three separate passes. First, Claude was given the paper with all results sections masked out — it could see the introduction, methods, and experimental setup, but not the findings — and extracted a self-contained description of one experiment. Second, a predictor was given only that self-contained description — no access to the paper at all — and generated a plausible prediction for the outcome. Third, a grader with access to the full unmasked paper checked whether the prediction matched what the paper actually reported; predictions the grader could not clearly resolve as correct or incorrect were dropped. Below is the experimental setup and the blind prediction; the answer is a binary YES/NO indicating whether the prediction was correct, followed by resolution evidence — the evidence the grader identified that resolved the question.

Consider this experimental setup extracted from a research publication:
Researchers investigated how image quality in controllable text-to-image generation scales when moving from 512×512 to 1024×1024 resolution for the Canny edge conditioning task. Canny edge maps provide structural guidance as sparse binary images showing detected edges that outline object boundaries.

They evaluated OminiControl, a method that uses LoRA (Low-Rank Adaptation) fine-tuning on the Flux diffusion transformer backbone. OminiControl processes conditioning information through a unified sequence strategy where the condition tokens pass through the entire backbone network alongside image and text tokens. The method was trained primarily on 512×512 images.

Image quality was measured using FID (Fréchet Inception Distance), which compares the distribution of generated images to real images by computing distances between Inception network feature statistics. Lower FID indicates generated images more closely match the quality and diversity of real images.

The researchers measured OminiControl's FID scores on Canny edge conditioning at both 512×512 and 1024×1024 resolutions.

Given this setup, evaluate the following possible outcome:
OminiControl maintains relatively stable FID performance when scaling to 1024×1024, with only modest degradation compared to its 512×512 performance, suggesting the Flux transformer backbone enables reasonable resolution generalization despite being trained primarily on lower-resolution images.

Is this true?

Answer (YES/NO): NO